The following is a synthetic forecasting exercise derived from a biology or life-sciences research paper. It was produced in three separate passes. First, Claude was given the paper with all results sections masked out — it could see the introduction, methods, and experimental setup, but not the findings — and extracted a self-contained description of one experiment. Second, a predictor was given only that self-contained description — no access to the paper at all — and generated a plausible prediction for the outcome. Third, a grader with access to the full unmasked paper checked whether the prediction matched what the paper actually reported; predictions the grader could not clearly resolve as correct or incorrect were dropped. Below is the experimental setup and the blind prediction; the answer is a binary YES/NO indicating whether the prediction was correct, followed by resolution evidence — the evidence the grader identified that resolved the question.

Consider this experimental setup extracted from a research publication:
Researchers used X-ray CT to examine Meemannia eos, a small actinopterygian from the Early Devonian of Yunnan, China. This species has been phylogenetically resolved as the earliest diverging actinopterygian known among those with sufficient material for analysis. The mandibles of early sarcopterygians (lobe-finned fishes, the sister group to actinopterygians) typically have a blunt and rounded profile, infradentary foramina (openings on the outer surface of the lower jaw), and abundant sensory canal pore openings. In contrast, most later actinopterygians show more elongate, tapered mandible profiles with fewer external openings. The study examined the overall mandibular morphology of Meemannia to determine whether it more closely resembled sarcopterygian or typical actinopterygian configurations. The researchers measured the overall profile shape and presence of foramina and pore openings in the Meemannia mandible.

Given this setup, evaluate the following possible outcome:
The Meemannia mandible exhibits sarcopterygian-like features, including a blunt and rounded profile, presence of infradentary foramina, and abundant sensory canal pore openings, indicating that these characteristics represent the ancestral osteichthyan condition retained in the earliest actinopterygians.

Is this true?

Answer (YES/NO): YES